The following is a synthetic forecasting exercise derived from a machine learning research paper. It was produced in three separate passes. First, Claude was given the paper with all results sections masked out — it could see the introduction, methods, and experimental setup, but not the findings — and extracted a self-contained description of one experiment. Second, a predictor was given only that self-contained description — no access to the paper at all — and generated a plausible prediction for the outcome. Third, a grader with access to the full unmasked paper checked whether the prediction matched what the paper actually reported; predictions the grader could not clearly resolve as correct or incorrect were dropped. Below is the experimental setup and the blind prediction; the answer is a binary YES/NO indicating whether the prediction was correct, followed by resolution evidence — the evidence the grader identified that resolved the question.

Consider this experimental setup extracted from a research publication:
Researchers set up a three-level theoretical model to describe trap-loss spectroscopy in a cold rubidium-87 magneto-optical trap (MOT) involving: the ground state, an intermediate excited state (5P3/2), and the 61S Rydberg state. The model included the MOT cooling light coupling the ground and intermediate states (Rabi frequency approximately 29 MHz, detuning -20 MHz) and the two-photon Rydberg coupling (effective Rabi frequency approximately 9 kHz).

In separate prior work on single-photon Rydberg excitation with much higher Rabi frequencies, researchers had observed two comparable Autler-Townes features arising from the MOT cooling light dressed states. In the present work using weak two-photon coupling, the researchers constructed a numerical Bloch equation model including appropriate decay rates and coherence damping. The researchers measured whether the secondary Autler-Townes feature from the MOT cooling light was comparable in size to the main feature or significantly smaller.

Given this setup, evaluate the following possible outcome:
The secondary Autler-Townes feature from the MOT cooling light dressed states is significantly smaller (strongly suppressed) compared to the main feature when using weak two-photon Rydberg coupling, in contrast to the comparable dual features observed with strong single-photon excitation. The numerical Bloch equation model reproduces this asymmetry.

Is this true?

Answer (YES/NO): YES